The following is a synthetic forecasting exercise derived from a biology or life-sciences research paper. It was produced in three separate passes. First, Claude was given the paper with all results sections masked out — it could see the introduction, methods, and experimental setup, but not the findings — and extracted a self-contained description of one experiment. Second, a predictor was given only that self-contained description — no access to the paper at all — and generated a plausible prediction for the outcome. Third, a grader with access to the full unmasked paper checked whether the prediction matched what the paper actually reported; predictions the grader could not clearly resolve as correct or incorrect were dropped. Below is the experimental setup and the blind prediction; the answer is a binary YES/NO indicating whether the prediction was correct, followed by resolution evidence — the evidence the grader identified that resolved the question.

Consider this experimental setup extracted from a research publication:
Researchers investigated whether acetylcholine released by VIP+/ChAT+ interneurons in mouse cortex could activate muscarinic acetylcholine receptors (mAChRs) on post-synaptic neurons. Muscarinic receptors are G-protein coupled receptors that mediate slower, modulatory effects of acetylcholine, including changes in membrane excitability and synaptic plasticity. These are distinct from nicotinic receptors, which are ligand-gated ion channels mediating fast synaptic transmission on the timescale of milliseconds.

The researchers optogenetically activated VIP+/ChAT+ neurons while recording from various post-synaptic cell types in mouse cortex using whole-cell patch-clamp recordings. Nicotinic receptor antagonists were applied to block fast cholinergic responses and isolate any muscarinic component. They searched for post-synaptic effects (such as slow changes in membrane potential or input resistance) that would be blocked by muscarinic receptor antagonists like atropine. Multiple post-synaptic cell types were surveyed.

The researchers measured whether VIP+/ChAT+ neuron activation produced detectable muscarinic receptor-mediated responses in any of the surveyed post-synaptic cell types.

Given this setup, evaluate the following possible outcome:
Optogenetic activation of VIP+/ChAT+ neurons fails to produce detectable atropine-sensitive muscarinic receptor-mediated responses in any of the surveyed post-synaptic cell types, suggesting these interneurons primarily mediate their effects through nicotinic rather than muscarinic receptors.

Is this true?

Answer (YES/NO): YES